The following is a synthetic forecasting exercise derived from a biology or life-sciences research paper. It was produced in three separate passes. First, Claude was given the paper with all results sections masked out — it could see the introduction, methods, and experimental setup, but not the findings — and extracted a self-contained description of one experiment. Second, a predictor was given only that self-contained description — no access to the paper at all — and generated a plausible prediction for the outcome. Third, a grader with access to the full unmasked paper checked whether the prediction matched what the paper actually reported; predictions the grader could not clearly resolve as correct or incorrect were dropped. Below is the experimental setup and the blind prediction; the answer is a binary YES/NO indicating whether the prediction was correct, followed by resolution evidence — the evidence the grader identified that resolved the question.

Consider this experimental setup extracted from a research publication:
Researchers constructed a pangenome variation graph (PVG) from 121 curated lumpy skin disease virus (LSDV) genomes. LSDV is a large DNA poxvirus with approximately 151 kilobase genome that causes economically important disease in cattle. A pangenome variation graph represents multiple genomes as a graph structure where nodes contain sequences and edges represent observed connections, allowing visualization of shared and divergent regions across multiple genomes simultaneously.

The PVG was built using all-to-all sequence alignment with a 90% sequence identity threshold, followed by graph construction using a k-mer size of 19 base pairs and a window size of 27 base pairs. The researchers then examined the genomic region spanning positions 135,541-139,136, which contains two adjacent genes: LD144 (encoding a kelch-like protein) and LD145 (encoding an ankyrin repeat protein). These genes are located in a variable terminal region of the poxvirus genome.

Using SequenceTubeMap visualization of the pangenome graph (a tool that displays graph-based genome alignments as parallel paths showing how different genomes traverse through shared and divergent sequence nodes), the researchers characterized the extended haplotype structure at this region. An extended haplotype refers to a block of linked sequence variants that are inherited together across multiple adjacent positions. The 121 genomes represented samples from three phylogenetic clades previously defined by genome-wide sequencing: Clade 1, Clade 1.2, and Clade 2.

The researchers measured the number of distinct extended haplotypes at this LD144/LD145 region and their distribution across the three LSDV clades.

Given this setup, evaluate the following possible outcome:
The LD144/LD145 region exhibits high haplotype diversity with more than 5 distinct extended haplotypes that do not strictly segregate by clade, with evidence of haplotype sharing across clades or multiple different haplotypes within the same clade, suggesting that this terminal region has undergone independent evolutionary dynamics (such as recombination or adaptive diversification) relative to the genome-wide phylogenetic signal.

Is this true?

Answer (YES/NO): NO